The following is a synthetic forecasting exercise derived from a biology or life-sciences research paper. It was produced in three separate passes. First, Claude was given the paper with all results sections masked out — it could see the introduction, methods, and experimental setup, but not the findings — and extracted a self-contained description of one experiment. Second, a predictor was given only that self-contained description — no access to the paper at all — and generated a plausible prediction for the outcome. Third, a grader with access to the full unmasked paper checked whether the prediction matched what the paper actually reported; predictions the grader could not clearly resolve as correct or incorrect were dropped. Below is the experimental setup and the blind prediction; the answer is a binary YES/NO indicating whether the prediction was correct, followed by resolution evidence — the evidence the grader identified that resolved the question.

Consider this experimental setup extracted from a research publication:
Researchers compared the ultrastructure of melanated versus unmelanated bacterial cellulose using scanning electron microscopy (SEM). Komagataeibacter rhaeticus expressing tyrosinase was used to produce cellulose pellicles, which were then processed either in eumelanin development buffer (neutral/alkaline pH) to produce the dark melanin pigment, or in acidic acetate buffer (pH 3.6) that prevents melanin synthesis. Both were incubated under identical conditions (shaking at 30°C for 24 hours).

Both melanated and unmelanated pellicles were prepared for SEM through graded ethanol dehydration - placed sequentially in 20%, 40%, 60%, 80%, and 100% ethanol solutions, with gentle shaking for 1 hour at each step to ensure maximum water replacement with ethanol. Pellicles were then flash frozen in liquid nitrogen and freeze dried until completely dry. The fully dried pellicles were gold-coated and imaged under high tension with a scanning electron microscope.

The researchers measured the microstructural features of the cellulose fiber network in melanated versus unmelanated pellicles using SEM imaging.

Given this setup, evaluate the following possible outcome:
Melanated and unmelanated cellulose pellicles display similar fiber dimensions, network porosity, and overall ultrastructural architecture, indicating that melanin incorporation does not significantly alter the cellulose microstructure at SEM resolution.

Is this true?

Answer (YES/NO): YES